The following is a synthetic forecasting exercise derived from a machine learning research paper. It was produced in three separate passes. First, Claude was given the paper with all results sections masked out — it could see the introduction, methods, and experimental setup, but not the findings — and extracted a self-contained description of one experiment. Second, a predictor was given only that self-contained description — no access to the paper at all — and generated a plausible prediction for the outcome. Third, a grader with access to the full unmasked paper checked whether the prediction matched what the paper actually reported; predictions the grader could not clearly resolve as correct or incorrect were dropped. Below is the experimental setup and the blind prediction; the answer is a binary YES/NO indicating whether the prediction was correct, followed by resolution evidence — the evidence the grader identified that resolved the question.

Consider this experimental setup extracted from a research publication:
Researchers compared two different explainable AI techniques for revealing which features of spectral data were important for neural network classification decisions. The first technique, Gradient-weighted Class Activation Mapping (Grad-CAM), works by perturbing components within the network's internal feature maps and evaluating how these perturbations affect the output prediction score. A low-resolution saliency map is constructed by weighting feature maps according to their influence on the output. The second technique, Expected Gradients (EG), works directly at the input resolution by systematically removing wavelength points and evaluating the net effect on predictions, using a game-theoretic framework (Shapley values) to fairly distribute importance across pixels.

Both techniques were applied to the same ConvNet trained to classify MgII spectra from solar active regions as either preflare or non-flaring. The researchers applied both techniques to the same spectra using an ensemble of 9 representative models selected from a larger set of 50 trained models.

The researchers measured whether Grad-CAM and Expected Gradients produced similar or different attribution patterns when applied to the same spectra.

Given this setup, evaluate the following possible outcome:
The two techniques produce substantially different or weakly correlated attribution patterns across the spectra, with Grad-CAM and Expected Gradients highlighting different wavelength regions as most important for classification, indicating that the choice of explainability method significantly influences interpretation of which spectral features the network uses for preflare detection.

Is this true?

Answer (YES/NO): NO